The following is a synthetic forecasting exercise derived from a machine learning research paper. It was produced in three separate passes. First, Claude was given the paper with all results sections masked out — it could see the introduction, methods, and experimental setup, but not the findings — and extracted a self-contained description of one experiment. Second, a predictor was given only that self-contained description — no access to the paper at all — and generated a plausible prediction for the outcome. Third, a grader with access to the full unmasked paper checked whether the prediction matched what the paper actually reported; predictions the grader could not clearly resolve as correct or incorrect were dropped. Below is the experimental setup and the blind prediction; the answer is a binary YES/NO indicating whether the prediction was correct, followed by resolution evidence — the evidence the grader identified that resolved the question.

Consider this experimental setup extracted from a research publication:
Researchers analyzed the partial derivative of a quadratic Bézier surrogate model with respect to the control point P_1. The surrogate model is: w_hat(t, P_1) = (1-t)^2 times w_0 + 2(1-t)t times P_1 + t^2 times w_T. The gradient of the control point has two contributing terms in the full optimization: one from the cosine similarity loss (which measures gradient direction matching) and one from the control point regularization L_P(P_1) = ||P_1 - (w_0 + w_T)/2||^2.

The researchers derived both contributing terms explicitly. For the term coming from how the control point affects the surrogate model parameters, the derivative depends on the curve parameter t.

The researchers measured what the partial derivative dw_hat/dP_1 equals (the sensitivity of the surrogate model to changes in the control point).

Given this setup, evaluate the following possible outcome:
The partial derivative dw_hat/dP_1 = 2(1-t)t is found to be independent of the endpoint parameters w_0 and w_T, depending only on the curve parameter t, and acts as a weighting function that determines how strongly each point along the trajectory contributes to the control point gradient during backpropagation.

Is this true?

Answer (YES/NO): NO